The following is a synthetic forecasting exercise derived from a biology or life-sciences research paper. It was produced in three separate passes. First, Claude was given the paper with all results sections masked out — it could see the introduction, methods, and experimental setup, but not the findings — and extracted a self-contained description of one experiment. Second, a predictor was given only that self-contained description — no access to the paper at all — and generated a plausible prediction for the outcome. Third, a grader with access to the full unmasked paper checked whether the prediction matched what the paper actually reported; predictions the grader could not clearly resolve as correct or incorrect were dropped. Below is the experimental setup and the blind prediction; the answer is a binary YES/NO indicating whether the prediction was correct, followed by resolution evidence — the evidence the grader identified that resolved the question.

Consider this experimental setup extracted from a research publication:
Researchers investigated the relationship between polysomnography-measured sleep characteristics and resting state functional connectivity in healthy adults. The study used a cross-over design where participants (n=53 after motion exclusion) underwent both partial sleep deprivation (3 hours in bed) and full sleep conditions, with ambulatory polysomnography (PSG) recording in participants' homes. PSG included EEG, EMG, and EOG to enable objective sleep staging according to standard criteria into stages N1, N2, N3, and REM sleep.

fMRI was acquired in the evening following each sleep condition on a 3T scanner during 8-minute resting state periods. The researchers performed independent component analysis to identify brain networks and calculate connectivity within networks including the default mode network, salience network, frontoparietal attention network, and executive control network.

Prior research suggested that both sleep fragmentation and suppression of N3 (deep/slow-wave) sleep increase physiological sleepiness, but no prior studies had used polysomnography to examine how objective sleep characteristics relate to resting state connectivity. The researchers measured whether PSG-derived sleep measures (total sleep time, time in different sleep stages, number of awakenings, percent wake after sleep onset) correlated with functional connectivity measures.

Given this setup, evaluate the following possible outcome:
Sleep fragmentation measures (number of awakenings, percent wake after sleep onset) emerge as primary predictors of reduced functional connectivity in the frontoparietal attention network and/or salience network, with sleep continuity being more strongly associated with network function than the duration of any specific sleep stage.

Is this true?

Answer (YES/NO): NO